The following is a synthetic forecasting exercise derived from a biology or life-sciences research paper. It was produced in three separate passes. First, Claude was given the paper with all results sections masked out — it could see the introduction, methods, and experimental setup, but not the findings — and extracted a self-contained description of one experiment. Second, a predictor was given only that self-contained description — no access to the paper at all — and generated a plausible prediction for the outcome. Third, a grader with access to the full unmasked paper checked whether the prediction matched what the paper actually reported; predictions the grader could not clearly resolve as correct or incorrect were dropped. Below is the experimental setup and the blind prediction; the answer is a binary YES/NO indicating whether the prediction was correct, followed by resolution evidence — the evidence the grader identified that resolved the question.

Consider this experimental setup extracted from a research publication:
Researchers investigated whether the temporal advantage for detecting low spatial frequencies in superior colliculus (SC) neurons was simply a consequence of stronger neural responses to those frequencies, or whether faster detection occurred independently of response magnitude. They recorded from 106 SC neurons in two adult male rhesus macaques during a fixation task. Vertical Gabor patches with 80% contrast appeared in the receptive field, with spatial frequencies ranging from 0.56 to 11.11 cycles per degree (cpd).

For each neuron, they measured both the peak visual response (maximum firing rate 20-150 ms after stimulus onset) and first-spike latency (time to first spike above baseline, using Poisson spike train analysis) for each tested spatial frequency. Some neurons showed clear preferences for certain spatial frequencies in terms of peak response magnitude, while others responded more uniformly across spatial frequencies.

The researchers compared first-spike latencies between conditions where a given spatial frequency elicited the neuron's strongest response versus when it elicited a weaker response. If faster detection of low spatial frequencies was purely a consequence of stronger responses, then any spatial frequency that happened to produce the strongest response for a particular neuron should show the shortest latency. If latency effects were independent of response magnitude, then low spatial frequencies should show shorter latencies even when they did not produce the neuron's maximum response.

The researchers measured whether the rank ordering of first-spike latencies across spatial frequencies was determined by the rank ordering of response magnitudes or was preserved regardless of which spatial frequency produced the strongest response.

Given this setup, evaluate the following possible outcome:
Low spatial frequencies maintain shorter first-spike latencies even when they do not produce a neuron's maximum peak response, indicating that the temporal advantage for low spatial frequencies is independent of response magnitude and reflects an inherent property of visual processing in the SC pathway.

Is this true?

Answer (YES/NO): YES